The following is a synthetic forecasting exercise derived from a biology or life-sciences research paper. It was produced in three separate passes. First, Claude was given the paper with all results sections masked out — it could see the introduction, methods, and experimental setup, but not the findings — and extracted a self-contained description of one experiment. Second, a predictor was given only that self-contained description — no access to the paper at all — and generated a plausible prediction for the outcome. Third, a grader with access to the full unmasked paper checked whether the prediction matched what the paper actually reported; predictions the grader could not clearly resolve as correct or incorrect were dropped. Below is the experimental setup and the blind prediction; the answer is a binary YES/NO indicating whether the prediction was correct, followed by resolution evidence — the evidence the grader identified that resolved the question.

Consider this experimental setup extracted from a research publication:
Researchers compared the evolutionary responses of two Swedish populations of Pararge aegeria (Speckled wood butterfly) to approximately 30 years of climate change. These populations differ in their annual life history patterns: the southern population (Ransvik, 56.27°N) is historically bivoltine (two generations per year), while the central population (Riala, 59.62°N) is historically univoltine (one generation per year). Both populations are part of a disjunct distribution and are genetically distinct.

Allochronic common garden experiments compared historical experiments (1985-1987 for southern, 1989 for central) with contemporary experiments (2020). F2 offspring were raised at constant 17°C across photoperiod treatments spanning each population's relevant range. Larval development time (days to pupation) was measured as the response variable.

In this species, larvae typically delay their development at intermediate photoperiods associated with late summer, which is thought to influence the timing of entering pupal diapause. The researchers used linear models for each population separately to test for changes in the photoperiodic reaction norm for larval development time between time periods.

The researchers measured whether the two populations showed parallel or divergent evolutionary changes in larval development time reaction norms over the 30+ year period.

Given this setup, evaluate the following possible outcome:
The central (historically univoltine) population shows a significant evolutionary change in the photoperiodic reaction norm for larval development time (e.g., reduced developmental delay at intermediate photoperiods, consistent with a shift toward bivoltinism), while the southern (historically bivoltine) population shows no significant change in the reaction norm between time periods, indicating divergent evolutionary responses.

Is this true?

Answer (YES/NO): NO